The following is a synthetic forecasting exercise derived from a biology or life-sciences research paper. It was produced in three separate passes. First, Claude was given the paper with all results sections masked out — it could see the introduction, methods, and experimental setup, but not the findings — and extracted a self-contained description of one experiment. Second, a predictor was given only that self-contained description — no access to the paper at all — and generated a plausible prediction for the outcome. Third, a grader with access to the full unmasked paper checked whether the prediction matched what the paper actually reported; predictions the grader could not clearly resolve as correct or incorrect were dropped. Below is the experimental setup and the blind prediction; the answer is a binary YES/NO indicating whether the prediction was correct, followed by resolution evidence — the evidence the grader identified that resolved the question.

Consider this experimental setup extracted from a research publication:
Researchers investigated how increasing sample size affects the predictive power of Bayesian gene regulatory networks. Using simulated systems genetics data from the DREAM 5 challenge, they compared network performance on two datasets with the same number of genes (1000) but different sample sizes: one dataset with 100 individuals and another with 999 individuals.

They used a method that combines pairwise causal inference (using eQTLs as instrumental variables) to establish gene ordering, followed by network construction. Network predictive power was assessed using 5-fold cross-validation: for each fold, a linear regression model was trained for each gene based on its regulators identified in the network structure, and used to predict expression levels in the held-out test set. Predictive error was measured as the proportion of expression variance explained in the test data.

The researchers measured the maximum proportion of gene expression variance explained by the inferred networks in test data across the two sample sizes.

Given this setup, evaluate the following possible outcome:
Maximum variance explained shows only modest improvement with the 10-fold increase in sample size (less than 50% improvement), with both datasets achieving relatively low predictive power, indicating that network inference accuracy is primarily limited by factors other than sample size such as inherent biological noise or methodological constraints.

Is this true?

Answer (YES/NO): NO